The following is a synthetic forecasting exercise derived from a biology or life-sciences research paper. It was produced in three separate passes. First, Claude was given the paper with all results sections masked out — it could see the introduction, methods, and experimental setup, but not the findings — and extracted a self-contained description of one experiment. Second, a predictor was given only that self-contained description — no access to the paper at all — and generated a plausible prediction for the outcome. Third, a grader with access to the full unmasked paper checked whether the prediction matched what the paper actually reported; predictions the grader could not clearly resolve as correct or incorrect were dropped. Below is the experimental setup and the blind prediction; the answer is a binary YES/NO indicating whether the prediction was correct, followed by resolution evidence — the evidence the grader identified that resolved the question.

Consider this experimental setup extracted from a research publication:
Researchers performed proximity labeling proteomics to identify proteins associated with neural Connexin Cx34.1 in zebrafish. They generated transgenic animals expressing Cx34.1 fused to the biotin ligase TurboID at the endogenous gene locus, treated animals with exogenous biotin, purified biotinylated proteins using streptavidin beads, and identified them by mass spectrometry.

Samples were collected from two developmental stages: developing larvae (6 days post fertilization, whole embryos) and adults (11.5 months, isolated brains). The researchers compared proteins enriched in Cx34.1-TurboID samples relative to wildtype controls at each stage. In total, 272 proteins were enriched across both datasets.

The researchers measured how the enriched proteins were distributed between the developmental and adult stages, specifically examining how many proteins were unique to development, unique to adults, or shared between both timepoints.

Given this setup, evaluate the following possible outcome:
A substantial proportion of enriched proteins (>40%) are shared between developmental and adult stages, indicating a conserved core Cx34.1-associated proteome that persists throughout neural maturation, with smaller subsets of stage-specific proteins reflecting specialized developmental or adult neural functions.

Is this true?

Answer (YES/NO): NO